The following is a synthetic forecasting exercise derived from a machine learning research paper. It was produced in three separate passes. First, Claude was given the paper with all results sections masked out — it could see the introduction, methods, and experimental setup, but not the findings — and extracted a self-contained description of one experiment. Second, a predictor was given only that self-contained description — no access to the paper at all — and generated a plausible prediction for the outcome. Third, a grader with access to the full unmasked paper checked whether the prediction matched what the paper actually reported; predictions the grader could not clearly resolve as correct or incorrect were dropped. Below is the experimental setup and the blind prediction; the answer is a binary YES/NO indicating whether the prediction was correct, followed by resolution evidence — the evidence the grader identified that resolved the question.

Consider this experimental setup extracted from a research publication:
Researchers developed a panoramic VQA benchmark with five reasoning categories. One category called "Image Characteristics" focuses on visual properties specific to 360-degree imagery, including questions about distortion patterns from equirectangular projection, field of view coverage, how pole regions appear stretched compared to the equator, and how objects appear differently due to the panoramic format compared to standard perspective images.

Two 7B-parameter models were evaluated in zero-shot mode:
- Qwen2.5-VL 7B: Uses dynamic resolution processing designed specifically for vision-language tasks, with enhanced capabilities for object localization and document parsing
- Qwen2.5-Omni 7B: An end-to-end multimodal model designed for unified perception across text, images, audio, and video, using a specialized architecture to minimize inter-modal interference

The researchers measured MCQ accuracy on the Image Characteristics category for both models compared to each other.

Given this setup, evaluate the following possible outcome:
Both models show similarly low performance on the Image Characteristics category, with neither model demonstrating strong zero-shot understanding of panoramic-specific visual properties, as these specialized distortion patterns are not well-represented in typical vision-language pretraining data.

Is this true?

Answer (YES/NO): NO